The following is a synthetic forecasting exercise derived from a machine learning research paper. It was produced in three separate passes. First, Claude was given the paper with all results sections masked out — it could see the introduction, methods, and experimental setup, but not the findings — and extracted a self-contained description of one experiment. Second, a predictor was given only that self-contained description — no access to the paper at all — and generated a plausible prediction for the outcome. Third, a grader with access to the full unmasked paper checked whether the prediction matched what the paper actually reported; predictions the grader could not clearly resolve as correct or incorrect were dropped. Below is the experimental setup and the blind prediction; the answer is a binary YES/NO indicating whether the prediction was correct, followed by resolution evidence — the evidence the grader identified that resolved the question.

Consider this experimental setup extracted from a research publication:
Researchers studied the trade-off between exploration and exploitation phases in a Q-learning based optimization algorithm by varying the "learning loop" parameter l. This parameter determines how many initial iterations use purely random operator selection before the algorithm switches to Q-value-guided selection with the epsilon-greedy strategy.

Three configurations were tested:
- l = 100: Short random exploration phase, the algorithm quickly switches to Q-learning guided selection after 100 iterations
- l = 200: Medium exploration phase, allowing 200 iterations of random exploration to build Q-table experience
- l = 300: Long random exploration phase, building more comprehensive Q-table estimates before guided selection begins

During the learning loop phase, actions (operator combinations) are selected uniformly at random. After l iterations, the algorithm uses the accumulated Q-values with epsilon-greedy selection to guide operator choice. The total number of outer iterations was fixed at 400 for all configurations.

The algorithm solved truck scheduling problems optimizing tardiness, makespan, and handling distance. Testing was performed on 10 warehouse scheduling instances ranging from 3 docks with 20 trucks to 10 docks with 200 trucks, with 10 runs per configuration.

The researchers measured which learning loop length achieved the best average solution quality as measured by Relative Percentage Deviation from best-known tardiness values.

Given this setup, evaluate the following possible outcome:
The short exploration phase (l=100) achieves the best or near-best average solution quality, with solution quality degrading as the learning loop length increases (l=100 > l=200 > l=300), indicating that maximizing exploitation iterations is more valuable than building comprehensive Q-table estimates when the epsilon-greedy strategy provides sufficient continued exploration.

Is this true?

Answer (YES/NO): NO